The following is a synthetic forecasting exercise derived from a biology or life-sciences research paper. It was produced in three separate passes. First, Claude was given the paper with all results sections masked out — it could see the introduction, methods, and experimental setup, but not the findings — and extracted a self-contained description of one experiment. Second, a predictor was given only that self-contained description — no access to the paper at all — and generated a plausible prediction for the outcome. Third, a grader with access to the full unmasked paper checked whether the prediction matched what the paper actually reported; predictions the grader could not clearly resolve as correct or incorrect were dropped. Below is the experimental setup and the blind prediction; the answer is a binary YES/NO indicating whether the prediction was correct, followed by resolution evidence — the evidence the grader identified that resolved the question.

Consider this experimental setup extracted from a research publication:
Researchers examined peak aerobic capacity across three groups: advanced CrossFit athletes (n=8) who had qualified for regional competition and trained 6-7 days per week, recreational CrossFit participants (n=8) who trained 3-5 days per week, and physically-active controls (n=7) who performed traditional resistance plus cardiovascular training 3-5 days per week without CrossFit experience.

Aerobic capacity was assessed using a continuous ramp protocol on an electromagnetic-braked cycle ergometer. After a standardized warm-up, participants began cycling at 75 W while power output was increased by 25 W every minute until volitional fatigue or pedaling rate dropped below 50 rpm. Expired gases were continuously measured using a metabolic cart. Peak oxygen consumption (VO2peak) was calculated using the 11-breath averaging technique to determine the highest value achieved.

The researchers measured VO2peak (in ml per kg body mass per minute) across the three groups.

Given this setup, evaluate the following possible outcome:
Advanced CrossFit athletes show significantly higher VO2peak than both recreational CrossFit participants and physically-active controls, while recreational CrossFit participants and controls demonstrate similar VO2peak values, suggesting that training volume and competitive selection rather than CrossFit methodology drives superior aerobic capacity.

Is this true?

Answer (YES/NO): YES